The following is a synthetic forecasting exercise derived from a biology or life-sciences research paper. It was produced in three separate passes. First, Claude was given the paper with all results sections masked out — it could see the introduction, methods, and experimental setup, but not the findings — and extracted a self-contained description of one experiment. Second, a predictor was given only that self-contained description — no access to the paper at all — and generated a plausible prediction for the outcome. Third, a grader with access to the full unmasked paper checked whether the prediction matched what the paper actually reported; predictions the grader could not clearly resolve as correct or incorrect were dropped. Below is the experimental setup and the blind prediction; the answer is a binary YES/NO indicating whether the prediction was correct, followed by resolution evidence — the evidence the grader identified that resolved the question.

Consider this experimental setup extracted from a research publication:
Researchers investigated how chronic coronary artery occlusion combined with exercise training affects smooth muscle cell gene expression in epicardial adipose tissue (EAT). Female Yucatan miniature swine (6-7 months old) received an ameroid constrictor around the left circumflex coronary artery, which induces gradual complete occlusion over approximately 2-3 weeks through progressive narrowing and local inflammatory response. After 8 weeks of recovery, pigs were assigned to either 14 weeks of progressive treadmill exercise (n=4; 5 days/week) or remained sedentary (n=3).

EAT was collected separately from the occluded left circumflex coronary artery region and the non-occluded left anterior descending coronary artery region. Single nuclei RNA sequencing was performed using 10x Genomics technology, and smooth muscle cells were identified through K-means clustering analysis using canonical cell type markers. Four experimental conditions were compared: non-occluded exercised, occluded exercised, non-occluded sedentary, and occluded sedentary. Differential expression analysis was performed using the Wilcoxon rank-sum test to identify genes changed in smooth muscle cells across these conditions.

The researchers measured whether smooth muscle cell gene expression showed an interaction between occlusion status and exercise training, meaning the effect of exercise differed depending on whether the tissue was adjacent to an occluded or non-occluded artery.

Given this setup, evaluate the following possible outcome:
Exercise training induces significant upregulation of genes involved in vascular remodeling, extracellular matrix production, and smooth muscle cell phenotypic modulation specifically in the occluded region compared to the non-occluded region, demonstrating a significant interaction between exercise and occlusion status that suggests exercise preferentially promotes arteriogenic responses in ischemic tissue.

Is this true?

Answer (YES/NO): NO